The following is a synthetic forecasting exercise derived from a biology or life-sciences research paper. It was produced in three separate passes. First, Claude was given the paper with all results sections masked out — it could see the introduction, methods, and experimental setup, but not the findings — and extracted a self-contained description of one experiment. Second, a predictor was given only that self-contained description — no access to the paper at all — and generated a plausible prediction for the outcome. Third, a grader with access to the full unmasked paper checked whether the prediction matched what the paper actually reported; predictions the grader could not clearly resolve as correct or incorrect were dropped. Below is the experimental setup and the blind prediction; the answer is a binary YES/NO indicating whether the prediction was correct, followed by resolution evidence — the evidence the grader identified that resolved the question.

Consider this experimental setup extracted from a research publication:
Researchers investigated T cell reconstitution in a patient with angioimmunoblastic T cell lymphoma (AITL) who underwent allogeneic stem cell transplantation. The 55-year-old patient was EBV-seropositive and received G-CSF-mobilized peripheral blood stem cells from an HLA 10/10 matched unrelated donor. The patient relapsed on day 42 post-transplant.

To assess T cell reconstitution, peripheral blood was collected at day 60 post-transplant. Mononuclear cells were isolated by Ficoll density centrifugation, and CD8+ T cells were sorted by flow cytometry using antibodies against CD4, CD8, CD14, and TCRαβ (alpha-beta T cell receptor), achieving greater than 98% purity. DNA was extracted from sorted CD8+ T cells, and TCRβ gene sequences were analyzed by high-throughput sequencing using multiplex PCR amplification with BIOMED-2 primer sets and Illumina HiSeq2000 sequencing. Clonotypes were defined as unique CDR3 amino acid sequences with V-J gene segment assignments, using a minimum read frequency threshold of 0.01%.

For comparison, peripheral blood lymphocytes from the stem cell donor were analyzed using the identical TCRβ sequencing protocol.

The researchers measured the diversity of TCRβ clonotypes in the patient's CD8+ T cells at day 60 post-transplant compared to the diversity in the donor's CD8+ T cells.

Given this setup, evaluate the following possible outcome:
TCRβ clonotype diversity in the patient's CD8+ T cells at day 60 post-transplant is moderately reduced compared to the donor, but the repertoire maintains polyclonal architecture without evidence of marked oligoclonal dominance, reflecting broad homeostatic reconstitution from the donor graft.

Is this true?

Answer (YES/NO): NO